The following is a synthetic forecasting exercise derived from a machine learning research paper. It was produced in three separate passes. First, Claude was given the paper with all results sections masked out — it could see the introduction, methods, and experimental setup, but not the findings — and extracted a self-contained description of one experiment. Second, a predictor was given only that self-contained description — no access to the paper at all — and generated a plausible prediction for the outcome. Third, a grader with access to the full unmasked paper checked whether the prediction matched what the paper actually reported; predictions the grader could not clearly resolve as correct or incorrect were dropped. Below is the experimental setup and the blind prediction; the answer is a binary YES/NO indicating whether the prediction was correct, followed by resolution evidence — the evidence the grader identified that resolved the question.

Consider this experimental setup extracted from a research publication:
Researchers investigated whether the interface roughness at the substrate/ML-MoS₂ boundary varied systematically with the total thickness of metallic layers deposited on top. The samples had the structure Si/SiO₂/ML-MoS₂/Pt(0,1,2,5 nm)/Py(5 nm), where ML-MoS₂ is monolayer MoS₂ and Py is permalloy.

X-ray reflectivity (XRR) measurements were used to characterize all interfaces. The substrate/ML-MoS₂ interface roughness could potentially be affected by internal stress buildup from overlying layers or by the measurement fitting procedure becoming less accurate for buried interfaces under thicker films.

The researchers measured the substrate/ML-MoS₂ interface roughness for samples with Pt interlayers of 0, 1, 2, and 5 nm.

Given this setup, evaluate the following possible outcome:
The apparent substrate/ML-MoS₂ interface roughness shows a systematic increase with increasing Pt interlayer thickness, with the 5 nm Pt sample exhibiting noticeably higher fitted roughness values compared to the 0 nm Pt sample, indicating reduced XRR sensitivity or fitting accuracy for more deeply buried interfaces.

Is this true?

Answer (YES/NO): NO